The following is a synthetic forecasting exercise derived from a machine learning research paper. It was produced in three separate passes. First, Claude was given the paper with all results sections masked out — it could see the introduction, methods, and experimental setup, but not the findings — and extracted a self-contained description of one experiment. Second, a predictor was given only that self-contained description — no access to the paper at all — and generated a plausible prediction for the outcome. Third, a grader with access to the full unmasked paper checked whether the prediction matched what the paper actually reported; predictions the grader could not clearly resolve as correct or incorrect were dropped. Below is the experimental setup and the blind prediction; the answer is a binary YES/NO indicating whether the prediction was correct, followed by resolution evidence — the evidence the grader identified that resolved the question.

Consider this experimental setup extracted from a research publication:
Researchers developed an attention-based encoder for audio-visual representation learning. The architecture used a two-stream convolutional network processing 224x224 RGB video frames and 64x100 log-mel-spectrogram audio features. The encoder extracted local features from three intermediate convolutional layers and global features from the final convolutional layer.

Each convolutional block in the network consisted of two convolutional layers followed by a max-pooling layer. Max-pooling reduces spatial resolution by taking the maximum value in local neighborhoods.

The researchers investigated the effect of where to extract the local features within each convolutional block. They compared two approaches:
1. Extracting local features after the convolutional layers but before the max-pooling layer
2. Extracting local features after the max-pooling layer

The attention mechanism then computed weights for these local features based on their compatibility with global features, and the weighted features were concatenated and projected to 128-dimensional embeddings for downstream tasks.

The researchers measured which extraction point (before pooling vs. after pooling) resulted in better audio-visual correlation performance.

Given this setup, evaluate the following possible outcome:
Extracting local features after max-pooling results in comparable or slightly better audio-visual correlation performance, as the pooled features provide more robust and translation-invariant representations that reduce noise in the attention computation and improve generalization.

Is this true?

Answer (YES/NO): NO